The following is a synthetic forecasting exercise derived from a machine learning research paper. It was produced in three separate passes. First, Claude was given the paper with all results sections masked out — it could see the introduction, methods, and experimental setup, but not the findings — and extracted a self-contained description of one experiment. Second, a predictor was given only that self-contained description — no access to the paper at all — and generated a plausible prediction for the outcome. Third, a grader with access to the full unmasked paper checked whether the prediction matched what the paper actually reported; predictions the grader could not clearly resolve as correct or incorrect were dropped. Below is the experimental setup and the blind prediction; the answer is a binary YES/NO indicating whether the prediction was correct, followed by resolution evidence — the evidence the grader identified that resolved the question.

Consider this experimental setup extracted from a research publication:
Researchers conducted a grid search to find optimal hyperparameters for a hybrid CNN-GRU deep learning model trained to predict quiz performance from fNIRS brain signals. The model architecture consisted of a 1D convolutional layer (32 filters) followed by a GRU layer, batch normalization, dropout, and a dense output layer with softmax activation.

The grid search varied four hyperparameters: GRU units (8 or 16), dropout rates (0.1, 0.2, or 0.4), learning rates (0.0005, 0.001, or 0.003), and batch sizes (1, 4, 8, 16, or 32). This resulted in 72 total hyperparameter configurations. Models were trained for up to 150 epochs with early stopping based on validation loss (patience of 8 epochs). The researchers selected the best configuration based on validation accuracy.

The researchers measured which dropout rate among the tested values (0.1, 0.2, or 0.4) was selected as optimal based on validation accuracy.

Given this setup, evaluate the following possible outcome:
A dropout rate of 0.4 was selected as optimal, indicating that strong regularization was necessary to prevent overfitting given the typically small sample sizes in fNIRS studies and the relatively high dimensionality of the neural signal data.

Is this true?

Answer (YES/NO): NO